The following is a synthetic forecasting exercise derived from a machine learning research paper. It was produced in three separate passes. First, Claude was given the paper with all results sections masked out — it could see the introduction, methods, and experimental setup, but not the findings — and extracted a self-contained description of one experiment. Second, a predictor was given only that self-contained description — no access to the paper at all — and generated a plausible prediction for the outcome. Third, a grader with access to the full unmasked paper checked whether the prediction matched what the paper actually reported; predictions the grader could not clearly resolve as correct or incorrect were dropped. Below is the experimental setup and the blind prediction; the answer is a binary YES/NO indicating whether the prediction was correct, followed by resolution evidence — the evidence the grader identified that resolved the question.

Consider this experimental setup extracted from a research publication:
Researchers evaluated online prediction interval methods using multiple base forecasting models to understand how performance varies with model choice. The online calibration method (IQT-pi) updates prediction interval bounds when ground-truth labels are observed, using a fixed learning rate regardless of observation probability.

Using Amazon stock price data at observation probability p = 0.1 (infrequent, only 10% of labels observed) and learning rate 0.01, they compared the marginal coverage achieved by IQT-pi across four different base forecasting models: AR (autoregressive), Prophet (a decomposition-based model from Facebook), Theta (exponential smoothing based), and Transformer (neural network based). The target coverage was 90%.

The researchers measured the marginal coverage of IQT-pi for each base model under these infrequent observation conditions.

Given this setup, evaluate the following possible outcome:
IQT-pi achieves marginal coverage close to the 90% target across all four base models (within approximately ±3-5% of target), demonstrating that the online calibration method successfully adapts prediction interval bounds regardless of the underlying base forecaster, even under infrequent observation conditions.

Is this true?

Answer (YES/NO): NO